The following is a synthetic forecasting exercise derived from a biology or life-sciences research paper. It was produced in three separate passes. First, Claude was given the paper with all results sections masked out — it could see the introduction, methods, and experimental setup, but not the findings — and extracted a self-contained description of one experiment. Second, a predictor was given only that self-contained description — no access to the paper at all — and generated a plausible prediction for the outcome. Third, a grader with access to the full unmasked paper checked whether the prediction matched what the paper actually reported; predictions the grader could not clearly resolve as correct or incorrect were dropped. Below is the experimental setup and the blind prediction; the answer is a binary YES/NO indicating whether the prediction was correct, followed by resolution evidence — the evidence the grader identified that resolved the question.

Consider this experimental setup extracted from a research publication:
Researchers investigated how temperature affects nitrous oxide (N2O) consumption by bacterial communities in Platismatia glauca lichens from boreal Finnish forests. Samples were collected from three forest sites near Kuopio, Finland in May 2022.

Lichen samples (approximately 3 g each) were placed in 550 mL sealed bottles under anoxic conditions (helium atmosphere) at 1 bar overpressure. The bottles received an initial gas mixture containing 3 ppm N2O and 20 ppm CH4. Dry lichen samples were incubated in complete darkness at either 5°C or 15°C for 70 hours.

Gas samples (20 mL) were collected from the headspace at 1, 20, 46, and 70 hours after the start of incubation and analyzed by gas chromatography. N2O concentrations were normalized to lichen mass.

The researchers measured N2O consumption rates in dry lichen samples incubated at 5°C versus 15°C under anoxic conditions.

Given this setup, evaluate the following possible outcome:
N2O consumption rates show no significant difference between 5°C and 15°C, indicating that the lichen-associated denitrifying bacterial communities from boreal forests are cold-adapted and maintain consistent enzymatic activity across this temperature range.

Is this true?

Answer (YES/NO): NO